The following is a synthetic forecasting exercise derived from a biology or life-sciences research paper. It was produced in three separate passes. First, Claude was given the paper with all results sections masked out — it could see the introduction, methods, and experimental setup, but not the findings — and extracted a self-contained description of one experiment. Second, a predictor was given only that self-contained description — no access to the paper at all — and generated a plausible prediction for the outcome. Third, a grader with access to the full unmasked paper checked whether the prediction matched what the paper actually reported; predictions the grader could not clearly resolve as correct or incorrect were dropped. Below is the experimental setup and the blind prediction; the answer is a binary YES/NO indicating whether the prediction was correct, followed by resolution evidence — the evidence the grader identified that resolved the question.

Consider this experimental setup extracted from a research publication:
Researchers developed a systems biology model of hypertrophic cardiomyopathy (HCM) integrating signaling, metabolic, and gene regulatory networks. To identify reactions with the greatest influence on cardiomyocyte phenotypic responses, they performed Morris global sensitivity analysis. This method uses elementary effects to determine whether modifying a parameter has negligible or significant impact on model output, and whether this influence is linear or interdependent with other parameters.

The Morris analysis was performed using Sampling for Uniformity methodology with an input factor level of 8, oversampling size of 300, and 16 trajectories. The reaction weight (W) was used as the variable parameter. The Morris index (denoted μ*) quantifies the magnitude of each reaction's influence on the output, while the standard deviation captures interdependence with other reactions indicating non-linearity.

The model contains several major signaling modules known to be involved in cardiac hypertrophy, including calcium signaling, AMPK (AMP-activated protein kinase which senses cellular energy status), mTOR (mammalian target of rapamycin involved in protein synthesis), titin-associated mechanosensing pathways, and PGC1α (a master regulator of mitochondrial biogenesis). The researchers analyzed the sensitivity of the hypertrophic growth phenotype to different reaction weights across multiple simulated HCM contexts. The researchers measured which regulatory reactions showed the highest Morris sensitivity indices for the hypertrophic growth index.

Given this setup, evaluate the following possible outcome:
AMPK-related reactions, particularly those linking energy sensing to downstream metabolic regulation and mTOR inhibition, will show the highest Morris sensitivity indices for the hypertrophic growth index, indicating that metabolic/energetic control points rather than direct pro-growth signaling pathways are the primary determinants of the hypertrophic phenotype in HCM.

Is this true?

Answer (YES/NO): NO